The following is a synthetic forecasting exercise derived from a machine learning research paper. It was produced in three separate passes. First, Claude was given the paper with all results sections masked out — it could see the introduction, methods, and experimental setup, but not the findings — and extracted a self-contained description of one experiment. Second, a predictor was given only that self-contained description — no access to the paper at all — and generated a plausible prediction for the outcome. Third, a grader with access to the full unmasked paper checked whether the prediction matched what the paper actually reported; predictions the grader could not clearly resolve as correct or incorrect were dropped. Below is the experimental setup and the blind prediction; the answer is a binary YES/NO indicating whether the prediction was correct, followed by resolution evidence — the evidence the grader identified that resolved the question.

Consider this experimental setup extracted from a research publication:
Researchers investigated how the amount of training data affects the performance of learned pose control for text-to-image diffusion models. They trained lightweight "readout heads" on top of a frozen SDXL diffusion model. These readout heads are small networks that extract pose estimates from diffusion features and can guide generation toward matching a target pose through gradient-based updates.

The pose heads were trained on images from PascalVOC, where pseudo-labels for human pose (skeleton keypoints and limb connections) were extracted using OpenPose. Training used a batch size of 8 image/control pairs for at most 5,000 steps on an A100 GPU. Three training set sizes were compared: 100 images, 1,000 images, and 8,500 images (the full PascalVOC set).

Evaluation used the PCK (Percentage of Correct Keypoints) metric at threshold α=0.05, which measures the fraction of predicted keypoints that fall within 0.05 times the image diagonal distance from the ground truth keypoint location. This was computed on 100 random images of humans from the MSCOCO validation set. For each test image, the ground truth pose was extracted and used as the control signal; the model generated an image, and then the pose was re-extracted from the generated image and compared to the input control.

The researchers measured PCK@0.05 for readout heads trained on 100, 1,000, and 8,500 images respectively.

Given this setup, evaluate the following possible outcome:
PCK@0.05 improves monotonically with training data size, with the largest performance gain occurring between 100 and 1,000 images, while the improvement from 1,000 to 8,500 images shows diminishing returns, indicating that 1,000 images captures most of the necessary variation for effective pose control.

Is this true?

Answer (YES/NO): NO